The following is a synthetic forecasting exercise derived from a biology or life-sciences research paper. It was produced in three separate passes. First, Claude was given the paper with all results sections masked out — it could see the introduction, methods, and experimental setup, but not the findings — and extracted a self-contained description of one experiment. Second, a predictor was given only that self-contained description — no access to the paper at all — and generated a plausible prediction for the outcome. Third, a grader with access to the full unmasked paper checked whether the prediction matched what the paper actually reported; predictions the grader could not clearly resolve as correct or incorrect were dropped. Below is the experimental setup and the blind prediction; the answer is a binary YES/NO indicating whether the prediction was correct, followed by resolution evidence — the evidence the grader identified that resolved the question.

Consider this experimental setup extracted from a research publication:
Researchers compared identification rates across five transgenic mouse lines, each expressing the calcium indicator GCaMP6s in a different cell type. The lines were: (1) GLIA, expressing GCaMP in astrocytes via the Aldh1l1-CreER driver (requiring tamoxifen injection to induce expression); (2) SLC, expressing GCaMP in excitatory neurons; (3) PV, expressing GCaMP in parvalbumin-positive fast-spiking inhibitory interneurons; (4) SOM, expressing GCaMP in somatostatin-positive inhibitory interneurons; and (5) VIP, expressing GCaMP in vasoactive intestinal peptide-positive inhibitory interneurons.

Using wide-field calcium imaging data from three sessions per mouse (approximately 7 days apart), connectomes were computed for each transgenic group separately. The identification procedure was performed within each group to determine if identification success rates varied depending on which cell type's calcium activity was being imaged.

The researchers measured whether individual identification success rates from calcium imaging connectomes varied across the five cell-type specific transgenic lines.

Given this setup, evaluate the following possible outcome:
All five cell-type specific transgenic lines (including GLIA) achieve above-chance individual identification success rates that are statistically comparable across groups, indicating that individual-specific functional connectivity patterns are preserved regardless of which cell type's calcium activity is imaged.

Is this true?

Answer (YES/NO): NO